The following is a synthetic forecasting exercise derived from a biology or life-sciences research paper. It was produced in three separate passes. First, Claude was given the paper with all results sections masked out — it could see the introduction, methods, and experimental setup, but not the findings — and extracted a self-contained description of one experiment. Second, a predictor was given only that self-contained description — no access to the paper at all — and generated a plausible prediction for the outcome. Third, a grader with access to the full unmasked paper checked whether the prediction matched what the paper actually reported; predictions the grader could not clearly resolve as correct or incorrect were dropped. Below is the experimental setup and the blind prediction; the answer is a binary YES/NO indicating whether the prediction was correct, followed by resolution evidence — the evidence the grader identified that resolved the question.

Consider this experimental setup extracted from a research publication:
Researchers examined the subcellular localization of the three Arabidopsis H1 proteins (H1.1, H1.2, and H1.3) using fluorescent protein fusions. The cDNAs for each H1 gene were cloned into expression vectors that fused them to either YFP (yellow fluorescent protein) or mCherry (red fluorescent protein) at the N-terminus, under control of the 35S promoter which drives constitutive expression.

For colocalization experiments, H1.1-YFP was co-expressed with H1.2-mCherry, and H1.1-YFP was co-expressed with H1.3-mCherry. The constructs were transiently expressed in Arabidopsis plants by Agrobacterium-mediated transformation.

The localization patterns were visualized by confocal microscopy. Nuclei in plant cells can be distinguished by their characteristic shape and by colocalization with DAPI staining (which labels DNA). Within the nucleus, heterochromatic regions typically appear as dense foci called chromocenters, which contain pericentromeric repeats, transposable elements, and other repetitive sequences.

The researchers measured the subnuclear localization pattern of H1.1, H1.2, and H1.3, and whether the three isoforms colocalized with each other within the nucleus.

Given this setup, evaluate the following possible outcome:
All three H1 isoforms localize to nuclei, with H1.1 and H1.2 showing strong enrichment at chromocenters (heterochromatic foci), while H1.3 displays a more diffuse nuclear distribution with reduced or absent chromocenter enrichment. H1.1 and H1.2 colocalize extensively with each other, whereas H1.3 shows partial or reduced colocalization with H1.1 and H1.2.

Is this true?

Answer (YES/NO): NO